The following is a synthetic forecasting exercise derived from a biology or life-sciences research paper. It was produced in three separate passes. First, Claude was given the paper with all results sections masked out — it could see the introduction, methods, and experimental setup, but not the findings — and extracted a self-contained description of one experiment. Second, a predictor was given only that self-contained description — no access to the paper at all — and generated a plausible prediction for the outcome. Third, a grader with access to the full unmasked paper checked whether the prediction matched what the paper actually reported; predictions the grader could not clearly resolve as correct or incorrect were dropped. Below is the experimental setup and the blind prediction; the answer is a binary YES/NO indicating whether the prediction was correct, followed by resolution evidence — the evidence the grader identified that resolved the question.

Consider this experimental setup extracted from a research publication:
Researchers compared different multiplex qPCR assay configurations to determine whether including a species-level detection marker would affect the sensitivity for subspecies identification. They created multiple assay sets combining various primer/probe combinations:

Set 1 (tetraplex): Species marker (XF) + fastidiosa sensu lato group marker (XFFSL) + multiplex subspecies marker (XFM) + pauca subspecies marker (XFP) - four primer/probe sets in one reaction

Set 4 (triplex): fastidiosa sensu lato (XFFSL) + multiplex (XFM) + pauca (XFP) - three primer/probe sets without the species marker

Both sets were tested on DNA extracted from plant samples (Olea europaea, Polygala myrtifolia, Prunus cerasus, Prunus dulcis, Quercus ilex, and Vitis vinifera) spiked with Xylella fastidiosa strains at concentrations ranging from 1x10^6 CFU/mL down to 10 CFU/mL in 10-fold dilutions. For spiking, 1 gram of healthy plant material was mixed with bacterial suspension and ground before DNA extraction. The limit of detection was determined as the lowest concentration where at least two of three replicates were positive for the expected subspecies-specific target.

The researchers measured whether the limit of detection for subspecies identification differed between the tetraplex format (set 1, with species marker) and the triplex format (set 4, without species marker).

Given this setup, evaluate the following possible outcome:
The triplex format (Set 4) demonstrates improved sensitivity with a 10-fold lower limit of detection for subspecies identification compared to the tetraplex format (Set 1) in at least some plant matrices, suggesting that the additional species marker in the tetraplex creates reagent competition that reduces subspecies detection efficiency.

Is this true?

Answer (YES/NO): NO